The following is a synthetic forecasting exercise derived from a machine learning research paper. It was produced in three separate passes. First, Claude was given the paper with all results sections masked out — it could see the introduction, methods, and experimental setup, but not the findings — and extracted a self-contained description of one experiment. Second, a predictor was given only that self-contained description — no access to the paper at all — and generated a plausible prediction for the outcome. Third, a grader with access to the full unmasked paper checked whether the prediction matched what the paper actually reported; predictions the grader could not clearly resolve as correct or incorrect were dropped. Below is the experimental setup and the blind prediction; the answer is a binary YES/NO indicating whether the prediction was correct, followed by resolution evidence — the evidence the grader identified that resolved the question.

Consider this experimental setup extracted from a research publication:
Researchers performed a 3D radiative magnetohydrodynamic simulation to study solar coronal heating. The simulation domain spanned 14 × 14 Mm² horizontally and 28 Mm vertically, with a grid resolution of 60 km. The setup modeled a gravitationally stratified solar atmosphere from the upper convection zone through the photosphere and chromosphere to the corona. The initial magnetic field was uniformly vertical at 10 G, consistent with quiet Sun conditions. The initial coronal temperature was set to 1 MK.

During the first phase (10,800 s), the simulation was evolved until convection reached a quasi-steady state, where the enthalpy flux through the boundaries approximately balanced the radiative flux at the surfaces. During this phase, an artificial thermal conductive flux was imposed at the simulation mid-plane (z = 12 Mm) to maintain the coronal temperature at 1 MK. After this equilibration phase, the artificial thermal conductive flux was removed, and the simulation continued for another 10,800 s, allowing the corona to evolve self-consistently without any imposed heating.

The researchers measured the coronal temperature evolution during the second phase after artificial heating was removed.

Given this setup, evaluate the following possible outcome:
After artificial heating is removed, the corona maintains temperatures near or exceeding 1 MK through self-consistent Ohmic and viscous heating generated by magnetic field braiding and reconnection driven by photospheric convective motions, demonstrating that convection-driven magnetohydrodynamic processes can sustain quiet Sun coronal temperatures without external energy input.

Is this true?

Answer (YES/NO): NO